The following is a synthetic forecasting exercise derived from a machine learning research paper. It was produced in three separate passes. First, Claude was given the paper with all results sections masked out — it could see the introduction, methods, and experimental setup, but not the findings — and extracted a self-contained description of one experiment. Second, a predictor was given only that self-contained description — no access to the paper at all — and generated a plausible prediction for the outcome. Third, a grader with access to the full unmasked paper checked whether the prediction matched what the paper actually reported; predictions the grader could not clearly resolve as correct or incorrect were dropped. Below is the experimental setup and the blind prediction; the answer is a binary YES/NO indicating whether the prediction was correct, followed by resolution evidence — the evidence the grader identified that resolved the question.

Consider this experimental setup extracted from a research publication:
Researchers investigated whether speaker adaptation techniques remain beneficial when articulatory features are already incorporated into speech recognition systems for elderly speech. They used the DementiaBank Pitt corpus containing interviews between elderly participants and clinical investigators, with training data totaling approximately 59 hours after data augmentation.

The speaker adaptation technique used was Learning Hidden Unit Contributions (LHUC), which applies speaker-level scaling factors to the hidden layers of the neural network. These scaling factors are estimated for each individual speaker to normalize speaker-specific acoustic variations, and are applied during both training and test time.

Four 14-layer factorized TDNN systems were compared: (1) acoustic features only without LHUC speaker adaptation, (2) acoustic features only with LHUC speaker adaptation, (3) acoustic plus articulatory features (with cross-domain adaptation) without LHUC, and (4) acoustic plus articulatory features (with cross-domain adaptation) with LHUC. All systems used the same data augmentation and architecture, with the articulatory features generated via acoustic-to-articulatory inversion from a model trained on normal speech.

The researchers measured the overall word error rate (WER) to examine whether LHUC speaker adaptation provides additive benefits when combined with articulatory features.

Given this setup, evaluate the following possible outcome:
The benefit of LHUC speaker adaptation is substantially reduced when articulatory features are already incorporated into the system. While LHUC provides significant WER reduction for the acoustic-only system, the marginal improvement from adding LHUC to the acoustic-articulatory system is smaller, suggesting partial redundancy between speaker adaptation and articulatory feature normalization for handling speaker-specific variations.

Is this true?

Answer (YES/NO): NO